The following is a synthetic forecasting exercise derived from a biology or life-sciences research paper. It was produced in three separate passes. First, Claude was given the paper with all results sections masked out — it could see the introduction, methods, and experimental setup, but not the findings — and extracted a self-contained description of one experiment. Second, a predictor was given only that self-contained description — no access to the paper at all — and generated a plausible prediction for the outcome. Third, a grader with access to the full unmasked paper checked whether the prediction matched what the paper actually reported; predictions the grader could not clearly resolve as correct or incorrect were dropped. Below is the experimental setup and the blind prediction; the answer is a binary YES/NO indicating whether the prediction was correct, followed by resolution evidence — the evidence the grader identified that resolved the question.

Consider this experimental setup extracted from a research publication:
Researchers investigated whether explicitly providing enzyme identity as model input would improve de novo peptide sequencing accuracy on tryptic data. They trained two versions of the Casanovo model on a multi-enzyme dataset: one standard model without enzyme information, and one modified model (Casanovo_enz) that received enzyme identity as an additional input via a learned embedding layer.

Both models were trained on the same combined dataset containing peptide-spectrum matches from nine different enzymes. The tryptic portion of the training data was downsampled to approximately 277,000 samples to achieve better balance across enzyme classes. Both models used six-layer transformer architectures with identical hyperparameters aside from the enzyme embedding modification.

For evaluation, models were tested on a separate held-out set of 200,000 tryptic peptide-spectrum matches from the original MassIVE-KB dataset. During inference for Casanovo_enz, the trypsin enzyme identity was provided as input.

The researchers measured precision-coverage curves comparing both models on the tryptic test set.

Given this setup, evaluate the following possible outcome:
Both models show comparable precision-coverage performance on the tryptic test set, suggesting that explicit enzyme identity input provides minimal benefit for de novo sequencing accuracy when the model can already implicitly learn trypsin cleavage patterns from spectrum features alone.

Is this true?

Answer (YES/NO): YES